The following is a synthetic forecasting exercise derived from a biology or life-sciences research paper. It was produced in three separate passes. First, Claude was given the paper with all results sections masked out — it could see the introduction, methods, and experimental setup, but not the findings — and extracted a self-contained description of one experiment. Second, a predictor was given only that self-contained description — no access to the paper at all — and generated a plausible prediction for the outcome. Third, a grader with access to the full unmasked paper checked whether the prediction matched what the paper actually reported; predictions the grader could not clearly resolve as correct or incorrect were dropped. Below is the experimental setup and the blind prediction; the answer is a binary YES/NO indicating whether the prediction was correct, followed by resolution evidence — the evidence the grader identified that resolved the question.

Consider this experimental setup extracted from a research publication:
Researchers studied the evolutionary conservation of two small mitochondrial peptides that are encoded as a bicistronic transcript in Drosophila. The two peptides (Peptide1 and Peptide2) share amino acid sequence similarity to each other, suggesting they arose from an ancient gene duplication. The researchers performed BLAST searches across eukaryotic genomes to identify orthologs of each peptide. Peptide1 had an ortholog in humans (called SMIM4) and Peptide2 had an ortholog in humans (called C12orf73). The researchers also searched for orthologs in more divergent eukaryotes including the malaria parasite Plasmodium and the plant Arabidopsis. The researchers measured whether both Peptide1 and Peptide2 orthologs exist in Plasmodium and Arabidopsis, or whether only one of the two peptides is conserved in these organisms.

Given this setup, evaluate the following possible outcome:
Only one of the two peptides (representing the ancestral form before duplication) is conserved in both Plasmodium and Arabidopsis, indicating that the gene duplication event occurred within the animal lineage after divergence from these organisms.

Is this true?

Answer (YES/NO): YES